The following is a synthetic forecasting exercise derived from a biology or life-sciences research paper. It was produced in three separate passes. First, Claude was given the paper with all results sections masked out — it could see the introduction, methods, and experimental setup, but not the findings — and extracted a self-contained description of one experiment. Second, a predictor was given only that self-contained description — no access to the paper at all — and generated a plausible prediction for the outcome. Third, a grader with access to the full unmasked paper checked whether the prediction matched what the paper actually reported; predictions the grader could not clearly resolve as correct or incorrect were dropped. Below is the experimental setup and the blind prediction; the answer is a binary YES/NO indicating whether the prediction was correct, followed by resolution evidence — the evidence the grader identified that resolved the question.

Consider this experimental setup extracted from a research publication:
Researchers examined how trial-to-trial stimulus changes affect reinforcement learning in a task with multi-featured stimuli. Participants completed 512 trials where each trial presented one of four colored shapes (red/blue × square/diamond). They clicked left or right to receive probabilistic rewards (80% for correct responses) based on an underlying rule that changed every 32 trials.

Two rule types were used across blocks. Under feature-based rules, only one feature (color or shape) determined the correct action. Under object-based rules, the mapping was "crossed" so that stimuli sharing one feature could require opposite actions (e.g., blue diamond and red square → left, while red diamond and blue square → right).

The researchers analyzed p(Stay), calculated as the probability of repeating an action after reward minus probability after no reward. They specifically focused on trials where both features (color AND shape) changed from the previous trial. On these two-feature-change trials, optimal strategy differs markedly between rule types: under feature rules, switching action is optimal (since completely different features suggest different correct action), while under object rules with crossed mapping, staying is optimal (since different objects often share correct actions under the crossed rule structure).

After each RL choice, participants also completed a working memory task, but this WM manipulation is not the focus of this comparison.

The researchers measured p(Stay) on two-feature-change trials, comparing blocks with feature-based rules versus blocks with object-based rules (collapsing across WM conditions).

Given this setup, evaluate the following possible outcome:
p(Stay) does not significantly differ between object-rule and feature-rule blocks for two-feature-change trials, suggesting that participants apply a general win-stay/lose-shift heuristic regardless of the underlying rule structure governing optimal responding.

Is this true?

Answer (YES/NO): NO